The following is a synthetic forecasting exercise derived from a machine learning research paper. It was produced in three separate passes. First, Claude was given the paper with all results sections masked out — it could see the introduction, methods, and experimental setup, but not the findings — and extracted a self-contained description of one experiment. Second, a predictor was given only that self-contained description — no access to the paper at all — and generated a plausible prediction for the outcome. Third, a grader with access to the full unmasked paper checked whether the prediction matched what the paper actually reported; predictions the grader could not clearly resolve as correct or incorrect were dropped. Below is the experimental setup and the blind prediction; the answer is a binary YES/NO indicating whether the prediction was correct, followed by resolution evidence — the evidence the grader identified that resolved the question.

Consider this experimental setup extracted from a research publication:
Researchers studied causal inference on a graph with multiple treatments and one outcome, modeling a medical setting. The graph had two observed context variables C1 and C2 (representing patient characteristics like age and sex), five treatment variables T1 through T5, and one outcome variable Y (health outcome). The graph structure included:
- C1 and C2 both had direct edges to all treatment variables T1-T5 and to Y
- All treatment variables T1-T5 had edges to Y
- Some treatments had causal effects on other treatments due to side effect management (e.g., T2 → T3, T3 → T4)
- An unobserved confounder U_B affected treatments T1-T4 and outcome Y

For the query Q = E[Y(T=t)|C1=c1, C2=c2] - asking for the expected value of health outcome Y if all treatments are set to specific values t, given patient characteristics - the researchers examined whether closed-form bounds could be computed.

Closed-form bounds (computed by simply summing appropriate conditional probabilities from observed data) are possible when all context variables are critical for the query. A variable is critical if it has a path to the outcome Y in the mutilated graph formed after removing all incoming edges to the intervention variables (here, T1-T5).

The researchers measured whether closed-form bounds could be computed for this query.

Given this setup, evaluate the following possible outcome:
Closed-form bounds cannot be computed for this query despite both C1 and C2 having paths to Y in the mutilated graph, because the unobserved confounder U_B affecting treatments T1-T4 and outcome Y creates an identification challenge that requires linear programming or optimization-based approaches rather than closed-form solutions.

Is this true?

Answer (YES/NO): NO